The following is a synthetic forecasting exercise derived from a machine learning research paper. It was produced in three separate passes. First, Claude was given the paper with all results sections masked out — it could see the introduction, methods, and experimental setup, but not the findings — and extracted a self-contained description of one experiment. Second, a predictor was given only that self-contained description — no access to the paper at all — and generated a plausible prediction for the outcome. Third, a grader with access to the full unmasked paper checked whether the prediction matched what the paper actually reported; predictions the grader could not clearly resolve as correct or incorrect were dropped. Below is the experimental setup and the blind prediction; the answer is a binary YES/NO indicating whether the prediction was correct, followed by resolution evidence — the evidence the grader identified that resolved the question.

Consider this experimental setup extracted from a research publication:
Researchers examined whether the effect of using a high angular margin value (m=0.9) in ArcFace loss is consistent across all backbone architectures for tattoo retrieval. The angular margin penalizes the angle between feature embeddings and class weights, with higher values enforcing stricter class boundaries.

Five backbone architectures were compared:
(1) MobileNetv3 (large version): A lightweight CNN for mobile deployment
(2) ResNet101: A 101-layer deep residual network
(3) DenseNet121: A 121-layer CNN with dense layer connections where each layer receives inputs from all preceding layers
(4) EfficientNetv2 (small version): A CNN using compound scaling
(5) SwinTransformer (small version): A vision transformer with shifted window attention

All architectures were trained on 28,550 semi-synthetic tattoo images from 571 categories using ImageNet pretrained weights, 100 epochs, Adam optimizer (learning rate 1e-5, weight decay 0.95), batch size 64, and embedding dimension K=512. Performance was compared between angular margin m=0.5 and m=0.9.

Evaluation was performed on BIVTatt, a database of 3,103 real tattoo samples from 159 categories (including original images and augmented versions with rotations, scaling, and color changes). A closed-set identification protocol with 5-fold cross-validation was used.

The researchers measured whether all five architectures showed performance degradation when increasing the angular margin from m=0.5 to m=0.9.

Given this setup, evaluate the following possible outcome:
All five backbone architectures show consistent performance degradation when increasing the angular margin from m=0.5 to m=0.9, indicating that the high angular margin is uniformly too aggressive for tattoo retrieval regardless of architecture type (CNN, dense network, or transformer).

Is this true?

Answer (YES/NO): NO